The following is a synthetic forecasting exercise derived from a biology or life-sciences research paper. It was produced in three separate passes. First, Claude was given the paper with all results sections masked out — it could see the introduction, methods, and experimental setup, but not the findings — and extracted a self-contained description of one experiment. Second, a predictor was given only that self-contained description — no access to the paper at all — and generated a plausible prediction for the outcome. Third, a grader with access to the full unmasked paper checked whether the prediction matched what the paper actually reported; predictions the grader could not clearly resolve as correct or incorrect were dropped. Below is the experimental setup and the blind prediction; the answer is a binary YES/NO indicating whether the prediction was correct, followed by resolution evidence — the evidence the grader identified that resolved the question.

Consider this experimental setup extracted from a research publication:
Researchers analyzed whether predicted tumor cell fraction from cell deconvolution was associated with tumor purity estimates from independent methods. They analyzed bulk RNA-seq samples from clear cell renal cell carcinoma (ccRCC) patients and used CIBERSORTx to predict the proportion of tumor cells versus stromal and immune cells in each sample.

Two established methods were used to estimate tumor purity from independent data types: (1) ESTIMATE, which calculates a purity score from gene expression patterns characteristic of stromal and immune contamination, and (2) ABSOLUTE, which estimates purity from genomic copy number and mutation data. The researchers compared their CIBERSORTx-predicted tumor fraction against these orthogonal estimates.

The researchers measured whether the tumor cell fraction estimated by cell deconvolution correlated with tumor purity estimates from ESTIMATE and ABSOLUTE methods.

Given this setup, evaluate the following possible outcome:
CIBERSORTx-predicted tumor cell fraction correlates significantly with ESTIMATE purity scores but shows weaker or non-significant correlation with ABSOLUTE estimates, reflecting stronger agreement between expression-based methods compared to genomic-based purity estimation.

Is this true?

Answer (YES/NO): NO